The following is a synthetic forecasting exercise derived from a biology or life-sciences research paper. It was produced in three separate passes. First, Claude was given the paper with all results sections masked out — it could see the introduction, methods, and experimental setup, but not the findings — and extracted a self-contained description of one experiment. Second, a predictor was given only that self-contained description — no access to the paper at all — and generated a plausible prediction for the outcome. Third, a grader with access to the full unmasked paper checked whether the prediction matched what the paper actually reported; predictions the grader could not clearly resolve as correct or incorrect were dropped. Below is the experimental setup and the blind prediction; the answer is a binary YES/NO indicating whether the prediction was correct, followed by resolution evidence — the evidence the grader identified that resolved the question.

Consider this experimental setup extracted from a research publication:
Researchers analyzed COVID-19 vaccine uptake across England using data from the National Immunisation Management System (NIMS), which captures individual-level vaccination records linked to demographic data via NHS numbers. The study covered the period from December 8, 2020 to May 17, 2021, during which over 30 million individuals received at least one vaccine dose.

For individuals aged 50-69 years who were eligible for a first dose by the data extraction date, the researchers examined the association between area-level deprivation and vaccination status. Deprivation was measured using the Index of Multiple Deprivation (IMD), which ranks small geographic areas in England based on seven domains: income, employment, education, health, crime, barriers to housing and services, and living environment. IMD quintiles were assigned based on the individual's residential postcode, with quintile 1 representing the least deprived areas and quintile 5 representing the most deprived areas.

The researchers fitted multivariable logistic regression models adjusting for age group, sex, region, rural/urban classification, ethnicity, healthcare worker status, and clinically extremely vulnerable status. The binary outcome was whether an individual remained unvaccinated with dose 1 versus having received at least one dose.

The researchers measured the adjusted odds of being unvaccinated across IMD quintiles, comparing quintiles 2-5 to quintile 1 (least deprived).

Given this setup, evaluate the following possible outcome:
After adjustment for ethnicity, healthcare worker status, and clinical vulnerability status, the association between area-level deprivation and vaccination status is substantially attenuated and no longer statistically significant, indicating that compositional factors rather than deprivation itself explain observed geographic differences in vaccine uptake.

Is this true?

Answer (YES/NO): NO